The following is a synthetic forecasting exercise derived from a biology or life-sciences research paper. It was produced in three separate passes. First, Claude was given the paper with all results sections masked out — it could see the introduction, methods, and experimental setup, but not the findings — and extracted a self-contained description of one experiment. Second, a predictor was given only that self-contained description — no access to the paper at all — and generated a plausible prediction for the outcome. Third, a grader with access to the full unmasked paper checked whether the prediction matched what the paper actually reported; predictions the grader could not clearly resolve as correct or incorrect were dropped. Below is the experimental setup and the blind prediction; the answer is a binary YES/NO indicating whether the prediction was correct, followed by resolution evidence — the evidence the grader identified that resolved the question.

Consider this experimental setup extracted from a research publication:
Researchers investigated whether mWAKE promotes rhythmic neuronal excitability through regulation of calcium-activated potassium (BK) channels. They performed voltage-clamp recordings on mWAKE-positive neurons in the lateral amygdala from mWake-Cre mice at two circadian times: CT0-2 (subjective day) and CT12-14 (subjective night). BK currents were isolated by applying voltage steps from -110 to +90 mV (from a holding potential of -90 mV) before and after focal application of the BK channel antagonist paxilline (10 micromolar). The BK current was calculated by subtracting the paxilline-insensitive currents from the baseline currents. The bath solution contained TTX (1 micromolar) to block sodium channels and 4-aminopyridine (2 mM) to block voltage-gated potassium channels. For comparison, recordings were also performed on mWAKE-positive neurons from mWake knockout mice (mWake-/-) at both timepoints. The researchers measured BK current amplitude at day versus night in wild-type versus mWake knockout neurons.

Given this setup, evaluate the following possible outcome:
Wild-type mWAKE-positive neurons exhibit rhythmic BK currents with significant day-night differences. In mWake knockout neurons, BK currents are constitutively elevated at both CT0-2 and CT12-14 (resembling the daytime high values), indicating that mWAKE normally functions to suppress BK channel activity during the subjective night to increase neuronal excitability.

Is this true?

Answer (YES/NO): NO